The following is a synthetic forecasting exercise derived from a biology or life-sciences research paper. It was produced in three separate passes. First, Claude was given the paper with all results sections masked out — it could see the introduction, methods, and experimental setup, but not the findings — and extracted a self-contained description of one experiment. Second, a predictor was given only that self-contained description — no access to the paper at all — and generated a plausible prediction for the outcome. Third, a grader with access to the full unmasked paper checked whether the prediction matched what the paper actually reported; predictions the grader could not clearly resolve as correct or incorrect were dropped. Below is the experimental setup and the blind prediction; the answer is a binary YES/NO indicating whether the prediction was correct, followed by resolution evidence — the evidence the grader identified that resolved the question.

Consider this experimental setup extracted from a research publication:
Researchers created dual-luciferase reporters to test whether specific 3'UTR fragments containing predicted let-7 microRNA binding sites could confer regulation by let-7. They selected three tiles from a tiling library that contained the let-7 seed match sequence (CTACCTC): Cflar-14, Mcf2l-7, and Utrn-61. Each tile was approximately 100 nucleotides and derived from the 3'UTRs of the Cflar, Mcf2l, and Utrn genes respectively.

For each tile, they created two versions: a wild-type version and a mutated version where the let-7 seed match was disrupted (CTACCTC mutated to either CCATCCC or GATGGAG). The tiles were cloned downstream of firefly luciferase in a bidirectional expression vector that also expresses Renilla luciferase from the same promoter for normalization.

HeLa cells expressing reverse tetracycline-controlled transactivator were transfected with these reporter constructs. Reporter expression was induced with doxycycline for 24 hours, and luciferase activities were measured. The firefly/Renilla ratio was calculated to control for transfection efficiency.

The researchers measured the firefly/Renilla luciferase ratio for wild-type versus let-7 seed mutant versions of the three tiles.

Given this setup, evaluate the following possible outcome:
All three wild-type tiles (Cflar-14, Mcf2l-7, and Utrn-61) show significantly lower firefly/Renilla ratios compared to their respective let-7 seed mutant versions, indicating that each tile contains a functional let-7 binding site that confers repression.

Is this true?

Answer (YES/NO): YES